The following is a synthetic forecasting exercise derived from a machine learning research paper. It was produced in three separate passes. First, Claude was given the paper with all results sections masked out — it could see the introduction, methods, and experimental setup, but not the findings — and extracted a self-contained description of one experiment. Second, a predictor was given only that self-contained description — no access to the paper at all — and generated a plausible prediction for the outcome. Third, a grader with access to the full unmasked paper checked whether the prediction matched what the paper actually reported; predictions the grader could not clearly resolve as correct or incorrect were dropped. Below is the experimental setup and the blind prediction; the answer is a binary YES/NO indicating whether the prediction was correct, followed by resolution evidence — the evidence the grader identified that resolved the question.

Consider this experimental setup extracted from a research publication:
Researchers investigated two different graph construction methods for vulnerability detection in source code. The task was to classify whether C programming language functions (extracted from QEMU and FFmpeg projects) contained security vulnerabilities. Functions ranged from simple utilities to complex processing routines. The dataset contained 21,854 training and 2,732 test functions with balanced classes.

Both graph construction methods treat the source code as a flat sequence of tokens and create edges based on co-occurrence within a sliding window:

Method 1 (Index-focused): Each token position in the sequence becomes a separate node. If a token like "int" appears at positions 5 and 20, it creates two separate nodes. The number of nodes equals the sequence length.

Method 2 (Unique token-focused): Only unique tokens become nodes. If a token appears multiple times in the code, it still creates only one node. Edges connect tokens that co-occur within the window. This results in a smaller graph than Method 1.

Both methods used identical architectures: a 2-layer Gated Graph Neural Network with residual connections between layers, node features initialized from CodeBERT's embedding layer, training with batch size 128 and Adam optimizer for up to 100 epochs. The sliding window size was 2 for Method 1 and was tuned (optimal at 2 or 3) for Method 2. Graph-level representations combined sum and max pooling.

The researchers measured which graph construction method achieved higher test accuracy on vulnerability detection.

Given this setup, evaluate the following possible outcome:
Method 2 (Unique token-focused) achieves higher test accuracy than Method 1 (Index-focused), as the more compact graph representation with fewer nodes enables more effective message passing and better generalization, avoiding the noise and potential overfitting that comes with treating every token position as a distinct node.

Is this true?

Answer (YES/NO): YES